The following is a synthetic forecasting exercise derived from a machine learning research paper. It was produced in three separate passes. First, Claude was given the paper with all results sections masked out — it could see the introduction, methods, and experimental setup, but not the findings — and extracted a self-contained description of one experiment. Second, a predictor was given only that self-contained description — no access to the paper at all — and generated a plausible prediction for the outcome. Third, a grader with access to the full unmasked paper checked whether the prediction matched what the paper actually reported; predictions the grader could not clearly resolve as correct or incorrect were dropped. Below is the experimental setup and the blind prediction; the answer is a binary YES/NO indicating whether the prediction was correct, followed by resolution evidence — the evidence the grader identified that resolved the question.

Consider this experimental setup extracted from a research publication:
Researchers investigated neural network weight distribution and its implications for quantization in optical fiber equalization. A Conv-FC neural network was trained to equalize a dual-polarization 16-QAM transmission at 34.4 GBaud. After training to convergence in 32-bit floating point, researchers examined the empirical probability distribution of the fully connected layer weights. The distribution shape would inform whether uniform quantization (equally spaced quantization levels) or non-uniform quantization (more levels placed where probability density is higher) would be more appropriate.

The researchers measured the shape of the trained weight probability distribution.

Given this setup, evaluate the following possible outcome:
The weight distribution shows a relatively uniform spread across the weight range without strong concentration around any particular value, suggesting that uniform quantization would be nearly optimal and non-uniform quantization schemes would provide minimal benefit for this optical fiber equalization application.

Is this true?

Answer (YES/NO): NO